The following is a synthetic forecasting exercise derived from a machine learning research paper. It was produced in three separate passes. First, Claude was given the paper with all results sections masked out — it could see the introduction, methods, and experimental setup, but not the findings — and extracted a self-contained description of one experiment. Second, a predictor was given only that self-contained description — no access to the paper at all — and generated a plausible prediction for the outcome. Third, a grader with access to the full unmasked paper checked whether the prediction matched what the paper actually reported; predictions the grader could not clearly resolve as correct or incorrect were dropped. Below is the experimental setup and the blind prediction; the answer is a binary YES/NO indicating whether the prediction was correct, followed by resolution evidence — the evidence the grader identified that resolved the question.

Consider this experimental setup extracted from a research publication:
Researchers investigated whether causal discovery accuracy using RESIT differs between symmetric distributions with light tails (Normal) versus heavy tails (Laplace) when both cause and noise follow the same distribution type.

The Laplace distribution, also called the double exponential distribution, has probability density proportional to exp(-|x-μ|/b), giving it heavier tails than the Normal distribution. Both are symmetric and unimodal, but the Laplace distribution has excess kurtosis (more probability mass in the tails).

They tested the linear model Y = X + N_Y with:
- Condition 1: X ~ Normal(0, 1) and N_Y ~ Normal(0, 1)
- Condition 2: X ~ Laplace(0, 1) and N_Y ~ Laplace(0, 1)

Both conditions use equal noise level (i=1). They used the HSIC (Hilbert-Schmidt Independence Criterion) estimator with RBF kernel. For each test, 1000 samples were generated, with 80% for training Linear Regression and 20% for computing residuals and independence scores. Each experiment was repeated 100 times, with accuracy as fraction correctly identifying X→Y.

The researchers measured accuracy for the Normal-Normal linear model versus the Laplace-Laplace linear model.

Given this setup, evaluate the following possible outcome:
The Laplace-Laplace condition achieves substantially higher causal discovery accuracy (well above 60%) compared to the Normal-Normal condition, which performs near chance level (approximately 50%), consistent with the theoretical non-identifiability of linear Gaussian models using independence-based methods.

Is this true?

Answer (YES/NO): YES